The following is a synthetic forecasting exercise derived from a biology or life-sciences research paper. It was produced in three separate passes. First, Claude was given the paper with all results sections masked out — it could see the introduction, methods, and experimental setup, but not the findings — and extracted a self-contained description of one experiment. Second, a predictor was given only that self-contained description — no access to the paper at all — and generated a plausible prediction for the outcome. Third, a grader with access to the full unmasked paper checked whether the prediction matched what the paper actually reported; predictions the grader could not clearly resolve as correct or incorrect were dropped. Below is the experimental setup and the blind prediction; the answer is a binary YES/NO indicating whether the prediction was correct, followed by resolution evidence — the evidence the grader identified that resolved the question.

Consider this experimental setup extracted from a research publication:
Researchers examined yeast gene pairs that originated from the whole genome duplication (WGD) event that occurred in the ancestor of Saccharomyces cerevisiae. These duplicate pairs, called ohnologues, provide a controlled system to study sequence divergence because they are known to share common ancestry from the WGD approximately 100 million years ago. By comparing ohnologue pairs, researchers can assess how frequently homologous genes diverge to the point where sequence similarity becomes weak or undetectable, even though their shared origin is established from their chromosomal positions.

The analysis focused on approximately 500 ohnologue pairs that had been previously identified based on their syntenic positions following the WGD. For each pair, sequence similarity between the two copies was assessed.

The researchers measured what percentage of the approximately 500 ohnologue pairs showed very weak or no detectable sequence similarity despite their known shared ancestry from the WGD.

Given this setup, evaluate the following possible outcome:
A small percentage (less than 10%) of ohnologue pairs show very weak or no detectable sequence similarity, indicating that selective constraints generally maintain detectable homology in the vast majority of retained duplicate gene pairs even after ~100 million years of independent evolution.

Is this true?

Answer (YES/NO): YES